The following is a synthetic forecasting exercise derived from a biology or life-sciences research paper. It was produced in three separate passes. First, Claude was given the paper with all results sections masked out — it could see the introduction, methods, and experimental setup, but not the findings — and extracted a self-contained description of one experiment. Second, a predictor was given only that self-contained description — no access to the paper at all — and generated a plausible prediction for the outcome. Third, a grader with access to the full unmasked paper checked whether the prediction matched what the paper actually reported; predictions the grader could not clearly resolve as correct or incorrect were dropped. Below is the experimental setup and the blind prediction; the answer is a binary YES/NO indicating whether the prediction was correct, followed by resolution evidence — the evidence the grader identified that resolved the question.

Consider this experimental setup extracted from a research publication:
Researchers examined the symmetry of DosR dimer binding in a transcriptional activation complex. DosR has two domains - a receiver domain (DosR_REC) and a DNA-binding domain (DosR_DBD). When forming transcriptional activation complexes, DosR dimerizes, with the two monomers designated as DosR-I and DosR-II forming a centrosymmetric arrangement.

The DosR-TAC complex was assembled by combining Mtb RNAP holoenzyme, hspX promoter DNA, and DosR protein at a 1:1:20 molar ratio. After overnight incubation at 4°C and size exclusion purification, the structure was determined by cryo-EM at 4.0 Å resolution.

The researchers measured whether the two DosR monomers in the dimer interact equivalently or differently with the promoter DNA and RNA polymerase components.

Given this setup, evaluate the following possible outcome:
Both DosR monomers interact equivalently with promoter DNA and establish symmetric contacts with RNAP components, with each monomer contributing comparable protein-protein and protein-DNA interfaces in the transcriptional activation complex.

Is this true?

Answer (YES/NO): NO